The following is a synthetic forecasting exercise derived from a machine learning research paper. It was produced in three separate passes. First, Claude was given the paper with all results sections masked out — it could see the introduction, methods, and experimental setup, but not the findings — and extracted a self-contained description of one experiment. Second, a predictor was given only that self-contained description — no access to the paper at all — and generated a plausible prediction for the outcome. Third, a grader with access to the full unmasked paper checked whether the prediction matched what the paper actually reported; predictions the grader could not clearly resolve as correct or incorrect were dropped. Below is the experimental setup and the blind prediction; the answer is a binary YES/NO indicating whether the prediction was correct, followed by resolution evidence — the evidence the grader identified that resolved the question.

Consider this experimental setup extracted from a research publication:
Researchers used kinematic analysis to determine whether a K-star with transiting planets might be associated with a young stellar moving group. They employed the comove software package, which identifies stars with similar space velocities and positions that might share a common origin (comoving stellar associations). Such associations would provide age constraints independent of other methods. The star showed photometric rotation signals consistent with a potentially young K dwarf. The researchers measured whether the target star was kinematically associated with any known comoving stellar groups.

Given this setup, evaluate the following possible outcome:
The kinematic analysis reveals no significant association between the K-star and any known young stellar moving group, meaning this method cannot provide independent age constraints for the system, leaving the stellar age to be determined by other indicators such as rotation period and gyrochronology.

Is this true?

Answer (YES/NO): YES